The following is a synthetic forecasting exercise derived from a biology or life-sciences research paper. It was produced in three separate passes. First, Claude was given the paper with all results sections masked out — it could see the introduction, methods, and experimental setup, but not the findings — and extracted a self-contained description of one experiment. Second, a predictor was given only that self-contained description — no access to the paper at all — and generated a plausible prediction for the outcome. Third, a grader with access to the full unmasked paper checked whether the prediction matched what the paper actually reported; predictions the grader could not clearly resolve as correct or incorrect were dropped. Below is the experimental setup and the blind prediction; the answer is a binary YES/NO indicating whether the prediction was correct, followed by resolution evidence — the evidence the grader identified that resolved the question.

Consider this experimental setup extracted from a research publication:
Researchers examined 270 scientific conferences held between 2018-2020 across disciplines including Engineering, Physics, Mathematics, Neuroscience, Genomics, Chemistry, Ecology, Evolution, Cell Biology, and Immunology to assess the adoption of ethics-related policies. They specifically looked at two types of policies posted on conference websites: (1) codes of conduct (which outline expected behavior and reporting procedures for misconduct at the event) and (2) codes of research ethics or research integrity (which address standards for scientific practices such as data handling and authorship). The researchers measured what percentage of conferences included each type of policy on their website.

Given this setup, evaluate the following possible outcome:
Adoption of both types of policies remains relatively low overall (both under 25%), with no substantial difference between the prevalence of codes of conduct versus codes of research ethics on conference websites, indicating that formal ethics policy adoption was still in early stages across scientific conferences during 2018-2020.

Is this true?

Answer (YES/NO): NO